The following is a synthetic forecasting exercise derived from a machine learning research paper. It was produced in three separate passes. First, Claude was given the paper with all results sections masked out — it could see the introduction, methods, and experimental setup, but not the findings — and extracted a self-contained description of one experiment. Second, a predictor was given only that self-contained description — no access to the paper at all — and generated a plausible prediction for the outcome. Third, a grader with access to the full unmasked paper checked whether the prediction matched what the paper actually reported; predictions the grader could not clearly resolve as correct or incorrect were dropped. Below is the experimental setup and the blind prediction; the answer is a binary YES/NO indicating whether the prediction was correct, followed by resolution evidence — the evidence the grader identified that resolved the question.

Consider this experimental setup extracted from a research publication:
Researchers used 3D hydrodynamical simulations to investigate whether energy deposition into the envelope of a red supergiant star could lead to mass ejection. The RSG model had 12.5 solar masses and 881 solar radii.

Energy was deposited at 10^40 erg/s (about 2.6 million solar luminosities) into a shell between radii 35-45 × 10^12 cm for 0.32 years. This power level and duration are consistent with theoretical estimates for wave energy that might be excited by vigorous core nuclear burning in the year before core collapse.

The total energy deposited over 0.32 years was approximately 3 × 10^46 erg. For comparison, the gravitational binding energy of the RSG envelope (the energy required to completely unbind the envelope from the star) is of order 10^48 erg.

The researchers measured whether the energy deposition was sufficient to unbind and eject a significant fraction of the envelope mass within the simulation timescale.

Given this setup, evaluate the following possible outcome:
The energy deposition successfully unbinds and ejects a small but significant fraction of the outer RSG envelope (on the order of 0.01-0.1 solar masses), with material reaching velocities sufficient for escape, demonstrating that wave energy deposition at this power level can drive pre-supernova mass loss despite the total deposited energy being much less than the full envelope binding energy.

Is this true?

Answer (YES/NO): NO